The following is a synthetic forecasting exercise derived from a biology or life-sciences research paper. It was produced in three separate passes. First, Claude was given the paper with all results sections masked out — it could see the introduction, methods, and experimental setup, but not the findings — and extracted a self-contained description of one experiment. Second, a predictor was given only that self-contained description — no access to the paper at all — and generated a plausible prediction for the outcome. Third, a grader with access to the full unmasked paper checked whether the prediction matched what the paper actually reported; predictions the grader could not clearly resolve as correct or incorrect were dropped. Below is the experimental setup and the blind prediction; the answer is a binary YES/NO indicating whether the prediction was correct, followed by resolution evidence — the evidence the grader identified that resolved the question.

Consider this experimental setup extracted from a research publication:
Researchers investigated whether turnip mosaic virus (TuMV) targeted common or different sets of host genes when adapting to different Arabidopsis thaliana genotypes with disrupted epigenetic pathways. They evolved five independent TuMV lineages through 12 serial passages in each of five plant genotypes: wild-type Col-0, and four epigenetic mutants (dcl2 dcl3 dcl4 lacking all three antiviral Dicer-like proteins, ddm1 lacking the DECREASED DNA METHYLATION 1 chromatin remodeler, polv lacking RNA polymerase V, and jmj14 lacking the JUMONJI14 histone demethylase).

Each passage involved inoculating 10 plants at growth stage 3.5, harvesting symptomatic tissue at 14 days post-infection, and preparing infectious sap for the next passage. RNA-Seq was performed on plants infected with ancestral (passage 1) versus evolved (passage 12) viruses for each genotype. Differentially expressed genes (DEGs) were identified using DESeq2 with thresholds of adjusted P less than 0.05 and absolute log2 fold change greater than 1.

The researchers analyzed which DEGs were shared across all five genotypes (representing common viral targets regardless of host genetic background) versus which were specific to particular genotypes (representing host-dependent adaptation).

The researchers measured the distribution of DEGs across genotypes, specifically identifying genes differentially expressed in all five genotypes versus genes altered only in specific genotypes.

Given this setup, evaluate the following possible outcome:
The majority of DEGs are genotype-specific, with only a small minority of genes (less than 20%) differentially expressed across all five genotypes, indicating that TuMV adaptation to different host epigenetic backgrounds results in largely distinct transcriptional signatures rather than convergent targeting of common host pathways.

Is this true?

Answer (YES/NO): YES